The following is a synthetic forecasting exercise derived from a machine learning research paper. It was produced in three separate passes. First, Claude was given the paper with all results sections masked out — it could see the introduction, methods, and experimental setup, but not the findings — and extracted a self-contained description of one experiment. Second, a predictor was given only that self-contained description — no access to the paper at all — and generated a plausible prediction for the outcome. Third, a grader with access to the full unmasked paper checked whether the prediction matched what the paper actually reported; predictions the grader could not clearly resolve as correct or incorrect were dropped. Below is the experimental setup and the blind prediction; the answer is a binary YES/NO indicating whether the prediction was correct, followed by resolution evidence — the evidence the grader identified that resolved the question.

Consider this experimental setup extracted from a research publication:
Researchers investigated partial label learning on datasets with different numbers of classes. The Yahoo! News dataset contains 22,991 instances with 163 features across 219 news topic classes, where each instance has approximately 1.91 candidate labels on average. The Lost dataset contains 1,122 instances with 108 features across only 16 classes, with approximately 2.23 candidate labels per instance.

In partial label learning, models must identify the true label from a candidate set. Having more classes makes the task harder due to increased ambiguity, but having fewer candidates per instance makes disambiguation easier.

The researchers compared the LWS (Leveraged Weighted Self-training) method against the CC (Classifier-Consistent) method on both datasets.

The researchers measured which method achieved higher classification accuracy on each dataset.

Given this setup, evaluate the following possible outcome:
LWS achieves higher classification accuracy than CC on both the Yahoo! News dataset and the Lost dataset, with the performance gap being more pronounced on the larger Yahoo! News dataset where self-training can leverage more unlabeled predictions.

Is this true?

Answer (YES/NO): NO